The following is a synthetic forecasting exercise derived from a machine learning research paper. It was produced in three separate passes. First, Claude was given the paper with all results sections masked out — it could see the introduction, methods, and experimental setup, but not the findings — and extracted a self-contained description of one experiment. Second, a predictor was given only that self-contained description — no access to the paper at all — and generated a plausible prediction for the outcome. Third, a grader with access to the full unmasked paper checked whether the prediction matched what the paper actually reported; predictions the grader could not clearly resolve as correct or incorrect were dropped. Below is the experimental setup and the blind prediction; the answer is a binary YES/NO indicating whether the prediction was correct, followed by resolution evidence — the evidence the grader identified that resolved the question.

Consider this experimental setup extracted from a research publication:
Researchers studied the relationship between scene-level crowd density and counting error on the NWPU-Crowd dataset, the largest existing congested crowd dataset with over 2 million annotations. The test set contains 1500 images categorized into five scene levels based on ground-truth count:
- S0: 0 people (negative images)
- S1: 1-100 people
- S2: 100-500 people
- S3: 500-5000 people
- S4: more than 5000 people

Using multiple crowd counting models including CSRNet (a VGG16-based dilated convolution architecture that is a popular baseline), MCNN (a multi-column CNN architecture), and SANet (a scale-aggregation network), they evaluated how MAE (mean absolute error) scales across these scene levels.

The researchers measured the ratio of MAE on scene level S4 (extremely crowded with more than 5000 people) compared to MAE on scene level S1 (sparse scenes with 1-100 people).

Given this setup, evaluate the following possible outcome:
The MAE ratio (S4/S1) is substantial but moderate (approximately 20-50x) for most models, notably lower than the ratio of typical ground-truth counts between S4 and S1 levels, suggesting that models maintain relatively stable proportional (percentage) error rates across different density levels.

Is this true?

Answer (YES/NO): NO